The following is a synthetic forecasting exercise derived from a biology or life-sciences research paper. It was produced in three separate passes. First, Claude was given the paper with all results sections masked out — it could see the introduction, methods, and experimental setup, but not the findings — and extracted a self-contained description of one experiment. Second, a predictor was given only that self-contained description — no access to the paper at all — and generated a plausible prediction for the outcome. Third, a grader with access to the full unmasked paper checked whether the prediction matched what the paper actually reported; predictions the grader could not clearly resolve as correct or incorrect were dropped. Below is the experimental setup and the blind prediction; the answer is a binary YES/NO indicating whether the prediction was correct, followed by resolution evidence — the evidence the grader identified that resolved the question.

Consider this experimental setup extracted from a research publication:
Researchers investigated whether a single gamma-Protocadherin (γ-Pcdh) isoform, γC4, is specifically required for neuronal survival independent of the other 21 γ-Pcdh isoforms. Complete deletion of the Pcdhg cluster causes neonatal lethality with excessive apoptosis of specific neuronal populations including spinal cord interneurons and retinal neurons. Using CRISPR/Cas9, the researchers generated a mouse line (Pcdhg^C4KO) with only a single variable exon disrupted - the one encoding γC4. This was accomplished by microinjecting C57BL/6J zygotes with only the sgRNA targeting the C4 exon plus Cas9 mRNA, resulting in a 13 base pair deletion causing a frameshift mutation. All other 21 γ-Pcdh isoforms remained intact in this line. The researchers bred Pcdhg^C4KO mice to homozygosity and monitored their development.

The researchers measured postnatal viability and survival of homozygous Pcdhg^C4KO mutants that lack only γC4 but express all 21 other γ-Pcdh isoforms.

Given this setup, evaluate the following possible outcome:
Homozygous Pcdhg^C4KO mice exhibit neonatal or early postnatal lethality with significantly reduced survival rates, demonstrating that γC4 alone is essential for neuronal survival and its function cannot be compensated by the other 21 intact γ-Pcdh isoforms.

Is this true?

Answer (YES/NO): YES